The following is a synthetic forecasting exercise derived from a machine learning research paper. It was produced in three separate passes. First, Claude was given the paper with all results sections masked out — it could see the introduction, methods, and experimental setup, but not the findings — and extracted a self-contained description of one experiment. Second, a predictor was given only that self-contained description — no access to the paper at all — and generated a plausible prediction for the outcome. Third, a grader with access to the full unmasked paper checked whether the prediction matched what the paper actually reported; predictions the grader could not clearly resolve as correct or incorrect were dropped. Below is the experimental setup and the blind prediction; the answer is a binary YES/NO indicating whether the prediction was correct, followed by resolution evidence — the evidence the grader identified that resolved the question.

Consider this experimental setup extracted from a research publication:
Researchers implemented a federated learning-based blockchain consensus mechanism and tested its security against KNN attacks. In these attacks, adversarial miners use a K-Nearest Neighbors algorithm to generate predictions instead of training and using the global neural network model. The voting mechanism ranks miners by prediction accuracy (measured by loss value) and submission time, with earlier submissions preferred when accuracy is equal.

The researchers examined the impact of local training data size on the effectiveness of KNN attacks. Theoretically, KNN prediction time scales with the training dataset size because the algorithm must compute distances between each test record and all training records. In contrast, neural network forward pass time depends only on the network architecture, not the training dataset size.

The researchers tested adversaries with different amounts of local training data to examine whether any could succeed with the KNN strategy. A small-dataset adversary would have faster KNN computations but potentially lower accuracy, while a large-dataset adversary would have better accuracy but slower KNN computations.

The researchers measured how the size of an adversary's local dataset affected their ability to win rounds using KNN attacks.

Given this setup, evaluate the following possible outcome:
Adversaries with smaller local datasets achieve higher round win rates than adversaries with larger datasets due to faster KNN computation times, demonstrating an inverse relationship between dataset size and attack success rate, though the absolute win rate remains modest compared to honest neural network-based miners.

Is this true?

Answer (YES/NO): NO